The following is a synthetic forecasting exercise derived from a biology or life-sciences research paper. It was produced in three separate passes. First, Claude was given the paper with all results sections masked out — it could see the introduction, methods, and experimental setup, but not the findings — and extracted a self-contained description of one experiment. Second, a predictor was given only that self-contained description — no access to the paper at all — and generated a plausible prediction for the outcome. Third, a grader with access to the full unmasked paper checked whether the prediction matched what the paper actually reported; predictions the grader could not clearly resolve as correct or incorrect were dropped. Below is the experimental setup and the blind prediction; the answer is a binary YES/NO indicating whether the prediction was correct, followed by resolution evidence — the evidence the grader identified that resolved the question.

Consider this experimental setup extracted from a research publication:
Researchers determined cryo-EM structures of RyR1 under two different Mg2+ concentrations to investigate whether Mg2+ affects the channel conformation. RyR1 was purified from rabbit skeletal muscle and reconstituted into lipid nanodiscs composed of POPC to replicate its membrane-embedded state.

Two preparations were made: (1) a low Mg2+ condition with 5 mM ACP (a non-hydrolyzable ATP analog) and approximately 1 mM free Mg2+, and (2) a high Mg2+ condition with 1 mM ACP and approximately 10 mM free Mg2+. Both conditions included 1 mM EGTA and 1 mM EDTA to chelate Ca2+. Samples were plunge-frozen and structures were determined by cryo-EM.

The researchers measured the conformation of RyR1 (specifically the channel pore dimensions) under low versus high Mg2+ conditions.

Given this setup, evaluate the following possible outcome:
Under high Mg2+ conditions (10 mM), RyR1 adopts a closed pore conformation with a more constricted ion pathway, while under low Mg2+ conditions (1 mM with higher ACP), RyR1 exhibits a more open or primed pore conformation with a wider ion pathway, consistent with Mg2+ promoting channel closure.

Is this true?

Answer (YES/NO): NO